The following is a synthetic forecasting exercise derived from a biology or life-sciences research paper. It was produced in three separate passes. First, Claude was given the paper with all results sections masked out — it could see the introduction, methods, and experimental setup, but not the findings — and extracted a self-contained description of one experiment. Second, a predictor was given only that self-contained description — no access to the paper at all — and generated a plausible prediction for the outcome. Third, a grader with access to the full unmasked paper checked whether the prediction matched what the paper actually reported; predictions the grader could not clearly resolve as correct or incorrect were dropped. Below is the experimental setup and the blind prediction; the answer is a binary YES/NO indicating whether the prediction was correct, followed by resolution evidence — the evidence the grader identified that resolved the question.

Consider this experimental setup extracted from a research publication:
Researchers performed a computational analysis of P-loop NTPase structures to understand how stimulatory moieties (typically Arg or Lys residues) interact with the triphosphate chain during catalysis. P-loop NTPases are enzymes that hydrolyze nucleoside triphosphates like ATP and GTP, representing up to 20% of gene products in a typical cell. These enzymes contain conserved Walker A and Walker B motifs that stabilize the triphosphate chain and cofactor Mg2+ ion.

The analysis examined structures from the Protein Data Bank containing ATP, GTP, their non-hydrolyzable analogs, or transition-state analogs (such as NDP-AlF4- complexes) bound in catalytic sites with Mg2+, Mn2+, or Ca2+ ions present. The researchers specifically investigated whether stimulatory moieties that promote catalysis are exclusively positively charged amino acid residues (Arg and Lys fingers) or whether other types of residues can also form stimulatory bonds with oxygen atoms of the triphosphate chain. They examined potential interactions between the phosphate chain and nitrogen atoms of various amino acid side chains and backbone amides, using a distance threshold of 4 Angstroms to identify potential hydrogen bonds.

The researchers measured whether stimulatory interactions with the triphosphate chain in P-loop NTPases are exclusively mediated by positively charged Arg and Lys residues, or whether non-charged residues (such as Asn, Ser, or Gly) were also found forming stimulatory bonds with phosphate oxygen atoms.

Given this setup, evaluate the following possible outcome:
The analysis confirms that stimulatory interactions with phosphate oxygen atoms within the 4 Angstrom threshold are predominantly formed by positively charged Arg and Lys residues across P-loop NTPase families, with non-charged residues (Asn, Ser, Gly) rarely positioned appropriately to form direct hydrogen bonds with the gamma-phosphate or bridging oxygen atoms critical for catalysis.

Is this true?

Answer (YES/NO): NO